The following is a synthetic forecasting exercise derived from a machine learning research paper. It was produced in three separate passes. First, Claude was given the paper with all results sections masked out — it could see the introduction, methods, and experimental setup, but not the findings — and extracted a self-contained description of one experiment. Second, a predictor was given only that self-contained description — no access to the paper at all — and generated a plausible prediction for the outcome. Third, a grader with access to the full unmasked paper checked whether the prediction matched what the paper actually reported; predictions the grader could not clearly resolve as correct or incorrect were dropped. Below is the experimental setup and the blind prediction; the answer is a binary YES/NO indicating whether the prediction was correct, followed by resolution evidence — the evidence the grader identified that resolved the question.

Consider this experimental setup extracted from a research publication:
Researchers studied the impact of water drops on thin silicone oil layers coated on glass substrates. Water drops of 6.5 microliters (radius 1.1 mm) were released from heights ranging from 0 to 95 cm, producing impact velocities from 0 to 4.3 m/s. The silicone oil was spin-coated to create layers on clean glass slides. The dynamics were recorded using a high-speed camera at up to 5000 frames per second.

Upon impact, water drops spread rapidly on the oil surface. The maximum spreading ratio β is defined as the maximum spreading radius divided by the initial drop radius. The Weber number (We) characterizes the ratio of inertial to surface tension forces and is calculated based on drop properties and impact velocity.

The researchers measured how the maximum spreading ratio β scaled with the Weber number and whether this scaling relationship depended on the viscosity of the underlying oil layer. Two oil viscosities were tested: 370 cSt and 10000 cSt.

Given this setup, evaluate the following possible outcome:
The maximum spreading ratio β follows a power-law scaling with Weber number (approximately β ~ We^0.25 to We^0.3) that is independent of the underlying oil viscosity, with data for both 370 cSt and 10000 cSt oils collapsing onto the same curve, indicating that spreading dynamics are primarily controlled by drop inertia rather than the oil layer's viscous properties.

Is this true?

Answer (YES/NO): YES